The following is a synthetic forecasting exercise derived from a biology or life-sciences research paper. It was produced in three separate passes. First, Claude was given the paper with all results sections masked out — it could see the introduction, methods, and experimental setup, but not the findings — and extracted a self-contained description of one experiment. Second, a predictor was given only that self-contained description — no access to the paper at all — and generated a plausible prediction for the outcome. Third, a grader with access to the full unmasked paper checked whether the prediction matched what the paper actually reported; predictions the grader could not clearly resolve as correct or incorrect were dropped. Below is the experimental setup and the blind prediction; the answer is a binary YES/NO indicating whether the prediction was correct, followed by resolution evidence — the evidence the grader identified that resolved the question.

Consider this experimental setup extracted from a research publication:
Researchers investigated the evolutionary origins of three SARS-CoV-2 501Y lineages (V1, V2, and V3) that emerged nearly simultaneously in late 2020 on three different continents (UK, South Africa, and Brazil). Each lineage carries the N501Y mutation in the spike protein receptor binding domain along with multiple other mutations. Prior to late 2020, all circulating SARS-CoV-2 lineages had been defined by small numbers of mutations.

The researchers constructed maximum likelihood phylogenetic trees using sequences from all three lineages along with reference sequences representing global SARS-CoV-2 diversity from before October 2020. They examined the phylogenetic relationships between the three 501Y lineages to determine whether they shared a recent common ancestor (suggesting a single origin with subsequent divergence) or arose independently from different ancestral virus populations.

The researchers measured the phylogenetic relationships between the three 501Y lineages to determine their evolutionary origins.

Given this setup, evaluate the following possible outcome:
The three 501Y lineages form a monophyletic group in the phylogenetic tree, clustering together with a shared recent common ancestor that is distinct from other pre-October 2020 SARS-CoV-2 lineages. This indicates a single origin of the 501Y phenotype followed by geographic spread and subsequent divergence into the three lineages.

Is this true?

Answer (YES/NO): NO